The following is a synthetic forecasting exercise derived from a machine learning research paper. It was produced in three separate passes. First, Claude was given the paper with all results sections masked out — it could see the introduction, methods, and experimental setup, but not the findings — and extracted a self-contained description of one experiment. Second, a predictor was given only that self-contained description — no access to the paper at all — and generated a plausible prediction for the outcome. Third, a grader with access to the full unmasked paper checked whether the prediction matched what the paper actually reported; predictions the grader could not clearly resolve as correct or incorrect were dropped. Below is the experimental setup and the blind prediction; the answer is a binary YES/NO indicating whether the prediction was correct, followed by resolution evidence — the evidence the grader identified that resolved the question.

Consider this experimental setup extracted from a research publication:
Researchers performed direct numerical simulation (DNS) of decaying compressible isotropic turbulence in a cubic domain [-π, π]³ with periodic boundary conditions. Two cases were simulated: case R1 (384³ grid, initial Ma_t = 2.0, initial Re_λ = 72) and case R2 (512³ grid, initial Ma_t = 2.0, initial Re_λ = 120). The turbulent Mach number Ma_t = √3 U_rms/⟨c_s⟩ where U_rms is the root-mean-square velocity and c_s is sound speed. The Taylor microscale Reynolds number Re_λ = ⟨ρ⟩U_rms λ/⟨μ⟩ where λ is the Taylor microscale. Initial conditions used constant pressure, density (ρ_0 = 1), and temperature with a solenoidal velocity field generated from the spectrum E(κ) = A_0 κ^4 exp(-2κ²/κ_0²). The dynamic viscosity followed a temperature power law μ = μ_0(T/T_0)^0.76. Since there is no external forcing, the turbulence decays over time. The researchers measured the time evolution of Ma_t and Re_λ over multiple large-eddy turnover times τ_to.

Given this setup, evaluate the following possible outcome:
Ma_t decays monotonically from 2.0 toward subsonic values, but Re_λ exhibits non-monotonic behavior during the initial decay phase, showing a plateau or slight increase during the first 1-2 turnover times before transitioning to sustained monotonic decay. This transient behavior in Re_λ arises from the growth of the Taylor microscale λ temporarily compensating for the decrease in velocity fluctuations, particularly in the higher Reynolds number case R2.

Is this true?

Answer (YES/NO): NO